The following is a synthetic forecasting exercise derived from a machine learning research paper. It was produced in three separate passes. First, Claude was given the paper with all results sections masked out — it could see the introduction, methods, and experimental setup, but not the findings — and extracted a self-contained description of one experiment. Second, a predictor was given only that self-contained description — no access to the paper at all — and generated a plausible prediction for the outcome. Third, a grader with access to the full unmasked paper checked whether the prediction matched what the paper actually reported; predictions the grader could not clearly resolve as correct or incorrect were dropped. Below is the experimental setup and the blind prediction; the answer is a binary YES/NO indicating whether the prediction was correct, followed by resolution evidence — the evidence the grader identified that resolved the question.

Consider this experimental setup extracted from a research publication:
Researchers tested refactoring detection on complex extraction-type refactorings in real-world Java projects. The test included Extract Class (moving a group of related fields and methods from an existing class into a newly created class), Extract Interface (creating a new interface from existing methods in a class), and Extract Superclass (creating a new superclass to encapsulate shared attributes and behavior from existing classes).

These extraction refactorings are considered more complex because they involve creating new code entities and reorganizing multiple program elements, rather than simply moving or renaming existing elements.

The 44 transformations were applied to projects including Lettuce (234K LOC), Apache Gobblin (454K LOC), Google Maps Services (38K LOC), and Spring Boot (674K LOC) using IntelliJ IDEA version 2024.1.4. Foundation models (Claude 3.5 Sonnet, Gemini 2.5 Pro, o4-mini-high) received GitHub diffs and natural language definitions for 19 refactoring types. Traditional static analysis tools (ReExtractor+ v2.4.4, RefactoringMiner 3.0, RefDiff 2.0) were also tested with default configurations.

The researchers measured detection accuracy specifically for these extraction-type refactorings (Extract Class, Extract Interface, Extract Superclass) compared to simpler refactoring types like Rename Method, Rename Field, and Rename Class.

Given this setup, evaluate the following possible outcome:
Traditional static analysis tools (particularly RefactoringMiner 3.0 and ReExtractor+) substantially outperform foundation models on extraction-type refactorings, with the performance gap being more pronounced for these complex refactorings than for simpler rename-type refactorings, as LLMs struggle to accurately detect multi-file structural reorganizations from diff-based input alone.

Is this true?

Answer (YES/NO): NO